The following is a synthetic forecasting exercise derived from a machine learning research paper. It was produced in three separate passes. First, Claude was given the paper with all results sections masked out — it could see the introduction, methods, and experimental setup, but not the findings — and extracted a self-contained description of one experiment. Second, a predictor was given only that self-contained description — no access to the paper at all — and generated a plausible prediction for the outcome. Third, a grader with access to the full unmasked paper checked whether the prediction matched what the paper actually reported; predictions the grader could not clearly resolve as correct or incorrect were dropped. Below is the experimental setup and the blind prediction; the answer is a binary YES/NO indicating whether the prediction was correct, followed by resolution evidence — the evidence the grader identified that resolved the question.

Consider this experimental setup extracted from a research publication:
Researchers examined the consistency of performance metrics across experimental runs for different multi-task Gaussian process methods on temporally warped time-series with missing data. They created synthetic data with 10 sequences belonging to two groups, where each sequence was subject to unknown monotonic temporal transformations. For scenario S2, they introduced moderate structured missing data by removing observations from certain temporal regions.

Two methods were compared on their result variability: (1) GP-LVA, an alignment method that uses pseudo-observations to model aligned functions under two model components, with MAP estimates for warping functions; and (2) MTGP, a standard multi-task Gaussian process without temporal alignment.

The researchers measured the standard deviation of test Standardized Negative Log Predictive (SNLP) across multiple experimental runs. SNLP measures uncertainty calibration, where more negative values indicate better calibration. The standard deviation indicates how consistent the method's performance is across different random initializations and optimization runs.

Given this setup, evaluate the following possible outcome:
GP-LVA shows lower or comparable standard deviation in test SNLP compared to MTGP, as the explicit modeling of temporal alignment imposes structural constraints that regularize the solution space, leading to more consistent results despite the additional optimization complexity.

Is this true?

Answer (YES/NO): NO